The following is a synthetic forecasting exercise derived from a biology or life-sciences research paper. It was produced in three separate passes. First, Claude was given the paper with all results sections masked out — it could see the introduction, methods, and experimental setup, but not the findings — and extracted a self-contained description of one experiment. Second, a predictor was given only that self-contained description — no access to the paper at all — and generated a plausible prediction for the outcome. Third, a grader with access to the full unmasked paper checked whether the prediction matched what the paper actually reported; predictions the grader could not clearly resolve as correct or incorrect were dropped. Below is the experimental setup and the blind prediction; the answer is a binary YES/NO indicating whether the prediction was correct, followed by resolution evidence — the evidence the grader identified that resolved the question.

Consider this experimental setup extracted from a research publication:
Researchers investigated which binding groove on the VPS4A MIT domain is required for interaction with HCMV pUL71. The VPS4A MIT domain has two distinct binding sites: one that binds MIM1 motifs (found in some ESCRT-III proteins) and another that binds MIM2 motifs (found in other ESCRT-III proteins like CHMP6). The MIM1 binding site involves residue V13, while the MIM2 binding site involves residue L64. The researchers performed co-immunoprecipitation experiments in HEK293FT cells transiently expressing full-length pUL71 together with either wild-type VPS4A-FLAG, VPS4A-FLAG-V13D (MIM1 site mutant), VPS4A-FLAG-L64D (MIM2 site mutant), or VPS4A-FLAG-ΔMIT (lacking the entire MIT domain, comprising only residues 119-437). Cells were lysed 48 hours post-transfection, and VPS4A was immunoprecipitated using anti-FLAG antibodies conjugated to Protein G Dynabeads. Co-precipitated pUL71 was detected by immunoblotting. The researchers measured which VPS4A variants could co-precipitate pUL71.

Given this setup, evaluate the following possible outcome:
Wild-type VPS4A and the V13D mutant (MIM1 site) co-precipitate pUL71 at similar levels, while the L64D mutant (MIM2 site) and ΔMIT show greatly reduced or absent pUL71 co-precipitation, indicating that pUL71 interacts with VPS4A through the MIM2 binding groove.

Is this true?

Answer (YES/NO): NO